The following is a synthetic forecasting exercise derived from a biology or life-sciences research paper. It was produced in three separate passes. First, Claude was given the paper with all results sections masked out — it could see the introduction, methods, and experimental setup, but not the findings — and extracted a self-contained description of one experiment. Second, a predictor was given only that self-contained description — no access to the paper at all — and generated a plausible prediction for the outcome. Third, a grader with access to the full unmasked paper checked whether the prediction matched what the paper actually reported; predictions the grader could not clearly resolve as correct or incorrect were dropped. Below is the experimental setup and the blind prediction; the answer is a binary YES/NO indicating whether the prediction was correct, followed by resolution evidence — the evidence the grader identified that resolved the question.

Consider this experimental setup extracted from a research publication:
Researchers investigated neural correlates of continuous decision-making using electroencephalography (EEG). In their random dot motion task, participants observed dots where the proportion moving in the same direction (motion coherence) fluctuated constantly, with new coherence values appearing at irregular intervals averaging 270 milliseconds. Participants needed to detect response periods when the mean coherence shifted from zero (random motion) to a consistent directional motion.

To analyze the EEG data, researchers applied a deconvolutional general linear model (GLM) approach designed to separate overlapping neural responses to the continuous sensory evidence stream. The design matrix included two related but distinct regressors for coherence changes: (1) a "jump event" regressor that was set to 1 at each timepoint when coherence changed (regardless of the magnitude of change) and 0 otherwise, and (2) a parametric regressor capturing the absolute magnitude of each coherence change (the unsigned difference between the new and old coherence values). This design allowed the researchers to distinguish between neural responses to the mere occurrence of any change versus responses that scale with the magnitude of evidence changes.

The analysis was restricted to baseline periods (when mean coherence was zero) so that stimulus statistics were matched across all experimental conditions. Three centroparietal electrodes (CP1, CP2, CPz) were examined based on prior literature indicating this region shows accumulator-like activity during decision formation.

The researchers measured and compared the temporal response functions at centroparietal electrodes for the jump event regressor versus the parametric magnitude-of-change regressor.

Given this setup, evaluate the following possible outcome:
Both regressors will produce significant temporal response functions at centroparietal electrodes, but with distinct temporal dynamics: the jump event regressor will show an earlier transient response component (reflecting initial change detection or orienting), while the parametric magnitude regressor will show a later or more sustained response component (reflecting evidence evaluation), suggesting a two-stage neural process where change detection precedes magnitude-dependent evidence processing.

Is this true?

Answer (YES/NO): NO